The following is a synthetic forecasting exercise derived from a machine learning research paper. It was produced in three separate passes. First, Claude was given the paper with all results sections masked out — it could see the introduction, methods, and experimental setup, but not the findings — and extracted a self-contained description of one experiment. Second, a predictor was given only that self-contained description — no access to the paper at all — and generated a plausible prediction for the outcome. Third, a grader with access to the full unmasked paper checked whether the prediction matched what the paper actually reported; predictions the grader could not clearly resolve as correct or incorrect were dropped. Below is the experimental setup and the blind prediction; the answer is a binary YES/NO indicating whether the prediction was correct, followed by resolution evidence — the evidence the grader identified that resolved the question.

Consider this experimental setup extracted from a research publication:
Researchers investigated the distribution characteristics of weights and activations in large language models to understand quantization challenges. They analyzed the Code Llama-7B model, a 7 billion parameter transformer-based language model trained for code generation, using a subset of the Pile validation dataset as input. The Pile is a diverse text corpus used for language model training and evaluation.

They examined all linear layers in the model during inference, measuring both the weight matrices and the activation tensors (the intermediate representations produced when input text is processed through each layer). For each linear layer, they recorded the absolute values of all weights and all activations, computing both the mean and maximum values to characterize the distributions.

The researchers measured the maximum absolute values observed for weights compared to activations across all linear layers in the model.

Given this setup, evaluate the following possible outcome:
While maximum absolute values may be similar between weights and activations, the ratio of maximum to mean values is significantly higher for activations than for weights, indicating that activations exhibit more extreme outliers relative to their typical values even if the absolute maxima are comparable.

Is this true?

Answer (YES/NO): NO